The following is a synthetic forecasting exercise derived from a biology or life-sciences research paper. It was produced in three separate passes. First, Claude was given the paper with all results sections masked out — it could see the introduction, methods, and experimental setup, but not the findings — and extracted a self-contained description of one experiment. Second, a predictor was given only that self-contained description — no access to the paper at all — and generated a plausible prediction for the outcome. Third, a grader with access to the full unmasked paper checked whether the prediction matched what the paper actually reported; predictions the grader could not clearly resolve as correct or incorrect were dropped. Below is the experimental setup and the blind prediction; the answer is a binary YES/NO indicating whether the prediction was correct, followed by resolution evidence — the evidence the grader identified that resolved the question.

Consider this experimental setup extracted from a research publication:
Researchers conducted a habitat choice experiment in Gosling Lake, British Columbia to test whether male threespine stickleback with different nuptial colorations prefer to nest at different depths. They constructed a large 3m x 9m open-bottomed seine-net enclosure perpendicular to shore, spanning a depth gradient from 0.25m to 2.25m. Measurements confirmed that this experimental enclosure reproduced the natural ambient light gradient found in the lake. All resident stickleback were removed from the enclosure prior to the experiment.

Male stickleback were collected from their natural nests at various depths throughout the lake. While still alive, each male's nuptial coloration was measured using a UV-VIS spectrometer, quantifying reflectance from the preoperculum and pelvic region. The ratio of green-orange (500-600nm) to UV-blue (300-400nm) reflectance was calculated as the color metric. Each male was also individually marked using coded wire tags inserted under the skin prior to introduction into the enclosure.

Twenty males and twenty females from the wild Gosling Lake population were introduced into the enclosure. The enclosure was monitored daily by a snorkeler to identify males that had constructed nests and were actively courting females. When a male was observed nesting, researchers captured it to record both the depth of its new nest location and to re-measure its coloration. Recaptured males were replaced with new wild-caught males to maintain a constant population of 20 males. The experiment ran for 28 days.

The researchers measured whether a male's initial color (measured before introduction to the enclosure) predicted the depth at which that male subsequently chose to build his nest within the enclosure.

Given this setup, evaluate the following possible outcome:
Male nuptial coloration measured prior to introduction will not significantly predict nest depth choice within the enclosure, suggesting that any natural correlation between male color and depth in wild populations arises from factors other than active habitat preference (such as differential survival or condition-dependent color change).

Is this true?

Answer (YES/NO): YES